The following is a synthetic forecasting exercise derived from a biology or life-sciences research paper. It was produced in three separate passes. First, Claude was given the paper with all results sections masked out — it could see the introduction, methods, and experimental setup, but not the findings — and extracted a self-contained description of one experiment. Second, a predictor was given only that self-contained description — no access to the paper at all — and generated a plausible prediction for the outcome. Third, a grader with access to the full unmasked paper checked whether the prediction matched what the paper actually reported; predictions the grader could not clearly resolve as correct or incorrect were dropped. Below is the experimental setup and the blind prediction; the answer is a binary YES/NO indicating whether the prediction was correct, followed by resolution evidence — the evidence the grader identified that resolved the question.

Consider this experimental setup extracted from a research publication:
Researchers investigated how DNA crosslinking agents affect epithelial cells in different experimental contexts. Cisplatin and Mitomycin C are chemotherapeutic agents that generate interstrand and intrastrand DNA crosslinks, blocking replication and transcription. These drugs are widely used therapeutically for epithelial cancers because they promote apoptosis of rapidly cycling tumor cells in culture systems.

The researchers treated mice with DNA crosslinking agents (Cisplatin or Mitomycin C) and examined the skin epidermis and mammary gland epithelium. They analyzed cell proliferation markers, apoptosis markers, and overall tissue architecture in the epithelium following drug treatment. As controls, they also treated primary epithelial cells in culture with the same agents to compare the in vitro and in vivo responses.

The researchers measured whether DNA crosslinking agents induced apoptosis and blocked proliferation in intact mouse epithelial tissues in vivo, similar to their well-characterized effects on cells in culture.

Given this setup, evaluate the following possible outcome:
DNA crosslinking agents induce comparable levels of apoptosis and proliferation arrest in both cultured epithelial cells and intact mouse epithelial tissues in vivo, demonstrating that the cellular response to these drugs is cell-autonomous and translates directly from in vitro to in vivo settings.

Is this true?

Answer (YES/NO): NO